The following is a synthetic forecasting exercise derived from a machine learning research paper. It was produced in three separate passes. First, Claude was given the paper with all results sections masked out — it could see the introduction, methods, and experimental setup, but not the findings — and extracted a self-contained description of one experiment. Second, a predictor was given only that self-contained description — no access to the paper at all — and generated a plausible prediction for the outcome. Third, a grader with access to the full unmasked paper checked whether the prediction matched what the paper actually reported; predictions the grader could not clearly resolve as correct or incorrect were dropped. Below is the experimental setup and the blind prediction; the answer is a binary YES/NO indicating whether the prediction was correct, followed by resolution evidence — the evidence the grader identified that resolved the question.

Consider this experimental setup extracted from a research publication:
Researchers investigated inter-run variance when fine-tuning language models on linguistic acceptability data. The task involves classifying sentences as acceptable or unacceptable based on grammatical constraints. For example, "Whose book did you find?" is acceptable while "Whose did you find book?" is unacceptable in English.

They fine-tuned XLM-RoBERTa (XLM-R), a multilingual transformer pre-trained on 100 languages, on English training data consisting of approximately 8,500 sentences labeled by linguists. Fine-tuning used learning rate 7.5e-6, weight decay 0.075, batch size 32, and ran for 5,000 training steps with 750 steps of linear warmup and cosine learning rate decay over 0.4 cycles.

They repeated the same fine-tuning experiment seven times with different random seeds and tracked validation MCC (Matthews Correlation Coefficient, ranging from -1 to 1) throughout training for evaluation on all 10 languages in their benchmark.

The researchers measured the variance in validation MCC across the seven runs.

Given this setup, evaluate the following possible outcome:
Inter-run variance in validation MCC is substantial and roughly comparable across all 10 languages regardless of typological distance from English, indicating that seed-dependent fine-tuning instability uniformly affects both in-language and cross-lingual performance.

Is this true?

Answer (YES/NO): YES